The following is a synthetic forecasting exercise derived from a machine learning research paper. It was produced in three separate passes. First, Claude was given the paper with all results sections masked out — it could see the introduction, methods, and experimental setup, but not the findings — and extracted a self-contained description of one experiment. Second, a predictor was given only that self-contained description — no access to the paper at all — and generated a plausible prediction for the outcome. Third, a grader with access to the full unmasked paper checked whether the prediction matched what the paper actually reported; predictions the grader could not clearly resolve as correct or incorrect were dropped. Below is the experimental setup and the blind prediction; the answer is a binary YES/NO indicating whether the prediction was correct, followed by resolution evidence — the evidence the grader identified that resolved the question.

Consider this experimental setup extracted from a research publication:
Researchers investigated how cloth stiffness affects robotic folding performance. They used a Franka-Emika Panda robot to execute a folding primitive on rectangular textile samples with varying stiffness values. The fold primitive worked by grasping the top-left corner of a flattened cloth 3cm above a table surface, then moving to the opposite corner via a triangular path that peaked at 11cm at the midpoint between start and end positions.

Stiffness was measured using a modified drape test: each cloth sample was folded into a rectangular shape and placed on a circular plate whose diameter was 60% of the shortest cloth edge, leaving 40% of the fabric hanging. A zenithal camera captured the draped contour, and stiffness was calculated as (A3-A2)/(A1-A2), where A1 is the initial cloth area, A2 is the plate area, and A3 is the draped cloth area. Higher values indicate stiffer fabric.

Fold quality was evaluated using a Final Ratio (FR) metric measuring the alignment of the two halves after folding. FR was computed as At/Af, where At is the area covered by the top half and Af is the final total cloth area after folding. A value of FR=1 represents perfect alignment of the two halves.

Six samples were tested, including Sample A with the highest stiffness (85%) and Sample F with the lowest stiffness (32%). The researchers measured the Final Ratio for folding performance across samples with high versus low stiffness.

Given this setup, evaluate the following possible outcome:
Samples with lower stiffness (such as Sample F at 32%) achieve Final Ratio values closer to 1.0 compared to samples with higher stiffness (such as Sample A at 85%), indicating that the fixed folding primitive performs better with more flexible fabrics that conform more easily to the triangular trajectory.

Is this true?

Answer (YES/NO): NO